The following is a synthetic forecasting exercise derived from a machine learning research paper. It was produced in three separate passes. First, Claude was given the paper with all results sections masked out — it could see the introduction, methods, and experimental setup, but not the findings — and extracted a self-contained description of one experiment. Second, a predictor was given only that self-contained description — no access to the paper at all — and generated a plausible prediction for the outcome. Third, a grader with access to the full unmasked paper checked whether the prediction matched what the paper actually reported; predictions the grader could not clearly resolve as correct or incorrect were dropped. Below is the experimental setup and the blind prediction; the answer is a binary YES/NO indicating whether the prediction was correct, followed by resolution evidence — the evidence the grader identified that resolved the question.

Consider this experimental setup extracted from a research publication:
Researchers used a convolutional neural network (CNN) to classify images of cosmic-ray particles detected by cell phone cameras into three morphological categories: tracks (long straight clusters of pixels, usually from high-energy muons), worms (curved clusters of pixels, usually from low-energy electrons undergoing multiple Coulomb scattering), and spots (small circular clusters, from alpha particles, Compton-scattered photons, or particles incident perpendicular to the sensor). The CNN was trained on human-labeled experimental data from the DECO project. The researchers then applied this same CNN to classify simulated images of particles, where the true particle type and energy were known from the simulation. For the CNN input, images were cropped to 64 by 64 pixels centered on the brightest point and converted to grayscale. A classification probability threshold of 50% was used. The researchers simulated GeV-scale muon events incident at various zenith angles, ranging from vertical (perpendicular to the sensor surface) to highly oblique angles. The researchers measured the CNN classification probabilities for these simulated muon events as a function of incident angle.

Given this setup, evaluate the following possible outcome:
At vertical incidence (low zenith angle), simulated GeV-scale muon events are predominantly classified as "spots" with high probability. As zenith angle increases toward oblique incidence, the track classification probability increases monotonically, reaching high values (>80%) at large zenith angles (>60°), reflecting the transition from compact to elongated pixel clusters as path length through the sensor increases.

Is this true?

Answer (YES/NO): NO